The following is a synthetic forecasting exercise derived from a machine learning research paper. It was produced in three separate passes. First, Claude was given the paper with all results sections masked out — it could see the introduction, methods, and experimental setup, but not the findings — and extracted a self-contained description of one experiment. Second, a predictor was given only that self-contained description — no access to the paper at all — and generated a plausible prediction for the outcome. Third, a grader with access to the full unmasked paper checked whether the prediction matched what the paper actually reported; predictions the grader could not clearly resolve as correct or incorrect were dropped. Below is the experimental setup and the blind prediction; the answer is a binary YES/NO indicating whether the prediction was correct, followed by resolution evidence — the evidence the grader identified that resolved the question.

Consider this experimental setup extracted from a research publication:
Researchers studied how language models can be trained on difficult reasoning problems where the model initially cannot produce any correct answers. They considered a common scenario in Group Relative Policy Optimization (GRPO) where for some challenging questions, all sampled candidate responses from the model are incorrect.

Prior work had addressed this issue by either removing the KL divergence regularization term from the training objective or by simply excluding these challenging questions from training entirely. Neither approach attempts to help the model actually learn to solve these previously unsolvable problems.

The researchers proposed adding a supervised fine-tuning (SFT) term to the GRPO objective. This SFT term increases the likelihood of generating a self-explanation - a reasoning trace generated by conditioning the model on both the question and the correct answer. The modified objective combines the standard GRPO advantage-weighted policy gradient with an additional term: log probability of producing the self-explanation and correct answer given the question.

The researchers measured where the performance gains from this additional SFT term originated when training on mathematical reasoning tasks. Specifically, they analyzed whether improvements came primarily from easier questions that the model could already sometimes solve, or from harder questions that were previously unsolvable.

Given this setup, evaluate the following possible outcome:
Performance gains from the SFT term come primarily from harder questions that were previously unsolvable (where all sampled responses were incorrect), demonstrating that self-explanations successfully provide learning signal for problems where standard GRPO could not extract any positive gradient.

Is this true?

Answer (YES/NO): YES